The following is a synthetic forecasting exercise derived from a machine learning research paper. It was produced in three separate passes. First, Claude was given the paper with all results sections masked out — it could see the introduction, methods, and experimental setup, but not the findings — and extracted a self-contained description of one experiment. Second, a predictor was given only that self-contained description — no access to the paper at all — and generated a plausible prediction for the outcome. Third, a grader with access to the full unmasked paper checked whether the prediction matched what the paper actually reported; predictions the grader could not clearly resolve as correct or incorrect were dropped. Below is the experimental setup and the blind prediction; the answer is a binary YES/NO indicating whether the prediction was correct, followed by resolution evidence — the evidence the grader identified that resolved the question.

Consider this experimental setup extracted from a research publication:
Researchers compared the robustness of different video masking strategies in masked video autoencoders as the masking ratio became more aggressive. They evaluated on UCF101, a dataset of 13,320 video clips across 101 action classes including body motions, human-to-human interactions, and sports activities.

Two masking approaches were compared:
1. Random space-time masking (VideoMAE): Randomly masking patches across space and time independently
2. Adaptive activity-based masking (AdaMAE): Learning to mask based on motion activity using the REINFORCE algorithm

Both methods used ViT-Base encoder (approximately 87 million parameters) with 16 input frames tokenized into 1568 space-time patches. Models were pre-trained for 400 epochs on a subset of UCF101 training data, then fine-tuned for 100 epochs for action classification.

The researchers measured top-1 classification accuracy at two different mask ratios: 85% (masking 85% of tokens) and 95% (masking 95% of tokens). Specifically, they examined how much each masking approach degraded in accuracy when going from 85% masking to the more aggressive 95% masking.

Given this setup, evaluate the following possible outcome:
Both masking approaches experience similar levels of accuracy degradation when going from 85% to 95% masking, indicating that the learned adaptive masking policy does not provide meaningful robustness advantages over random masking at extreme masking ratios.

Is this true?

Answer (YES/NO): NO